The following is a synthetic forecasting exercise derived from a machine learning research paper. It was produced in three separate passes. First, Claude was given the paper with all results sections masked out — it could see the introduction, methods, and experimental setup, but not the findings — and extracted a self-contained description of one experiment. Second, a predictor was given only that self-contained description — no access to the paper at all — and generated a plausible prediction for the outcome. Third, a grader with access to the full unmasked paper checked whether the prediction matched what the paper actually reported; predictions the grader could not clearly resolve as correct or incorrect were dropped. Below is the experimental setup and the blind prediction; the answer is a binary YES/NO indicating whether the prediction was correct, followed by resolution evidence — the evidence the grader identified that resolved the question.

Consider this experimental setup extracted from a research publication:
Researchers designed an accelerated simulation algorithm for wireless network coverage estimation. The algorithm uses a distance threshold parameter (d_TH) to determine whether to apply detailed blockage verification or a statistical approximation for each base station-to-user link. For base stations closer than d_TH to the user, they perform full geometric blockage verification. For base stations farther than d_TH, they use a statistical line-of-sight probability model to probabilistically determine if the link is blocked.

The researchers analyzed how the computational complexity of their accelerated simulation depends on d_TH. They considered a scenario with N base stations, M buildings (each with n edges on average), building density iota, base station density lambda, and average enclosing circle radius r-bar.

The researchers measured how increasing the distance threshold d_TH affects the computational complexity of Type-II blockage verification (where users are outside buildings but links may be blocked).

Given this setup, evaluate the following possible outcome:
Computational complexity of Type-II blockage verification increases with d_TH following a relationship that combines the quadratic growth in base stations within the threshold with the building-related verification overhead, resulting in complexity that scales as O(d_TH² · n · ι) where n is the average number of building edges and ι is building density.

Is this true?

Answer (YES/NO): NO